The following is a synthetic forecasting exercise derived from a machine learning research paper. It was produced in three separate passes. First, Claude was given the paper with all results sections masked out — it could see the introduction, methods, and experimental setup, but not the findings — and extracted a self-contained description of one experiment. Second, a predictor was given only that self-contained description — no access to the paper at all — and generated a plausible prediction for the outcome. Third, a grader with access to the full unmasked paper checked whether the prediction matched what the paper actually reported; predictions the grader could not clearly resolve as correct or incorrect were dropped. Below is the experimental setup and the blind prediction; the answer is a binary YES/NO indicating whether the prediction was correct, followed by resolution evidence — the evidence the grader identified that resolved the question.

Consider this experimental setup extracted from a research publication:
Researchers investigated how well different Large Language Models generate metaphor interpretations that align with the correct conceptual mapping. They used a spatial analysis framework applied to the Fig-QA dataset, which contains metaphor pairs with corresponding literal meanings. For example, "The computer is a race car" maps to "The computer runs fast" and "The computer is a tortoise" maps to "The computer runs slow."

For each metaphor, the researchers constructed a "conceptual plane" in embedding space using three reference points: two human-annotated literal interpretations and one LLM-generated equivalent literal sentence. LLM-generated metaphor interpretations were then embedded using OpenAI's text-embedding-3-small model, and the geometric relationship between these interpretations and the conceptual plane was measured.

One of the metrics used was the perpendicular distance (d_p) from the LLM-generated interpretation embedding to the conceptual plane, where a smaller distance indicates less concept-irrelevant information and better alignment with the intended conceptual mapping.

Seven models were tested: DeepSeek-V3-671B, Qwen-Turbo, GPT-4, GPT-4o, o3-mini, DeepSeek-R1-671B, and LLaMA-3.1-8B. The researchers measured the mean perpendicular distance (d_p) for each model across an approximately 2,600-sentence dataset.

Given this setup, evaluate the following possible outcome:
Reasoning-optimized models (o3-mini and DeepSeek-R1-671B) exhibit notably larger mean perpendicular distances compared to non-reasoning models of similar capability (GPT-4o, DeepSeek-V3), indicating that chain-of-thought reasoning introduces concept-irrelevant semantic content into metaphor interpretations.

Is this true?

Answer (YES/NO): NO